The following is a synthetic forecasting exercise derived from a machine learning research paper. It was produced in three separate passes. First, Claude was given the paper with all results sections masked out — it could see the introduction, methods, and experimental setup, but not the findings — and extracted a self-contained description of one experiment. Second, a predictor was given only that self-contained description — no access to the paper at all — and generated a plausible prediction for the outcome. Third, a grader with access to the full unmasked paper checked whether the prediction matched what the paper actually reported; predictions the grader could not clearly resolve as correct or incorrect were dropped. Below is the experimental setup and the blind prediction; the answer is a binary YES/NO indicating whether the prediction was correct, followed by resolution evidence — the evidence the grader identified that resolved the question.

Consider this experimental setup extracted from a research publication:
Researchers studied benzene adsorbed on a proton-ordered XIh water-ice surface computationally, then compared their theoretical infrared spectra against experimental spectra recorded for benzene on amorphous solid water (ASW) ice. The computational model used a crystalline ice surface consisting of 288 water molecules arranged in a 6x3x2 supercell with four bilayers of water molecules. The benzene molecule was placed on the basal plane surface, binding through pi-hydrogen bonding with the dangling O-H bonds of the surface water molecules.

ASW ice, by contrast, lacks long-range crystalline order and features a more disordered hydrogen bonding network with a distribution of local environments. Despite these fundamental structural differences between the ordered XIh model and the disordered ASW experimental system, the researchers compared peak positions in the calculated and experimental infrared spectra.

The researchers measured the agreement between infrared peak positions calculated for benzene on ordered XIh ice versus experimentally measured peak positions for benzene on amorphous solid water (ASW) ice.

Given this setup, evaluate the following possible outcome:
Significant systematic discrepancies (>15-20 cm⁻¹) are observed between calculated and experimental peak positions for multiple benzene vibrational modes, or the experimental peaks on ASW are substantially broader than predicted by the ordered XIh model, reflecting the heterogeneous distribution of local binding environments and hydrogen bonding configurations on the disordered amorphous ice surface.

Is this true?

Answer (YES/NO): NO